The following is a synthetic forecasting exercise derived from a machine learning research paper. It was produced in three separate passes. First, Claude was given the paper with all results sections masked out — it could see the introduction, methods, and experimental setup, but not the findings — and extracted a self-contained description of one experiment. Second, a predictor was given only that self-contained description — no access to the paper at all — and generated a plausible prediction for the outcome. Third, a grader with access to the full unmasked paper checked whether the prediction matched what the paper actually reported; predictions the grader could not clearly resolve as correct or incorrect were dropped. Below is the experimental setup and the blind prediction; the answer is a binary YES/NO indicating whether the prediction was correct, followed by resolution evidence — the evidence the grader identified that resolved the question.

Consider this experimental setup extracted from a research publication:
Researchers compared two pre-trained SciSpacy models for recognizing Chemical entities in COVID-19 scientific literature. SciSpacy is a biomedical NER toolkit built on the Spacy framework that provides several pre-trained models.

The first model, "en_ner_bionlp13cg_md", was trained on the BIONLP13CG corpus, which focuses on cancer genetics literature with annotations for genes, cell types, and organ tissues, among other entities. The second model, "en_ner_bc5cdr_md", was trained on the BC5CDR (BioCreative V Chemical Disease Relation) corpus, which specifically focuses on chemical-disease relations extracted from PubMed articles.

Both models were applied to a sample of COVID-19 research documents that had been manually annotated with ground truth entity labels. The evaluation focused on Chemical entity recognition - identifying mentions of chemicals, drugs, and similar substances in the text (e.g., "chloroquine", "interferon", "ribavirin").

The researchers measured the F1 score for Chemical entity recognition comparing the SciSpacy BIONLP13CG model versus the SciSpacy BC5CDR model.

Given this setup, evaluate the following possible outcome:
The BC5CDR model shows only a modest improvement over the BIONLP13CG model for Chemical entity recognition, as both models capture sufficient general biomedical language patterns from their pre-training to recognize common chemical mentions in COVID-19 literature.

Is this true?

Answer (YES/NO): NO